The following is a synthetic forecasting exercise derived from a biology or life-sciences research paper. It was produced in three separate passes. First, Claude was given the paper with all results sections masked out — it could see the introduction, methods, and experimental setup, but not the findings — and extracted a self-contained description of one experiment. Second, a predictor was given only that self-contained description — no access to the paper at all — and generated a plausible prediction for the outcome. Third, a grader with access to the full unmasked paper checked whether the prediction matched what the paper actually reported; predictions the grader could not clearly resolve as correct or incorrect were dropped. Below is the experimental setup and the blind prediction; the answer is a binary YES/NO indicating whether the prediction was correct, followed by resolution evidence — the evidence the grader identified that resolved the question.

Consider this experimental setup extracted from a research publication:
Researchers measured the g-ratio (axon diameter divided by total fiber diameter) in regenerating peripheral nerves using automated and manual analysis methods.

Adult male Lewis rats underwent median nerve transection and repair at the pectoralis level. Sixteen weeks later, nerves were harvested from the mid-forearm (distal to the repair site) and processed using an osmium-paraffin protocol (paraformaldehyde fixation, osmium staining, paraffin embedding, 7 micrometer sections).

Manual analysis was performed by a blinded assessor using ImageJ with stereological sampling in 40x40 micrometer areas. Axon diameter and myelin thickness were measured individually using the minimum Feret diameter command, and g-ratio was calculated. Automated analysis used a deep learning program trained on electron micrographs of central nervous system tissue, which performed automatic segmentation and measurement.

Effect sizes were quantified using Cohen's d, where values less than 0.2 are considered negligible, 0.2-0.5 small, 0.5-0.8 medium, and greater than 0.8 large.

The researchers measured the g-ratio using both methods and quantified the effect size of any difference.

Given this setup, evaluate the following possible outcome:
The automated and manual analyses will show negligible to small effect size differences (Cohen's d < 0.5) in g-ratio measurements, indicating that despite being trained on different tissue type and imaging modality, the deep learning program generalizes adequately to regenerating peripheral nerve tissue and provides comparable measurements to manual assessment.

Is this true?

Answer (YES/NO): NO